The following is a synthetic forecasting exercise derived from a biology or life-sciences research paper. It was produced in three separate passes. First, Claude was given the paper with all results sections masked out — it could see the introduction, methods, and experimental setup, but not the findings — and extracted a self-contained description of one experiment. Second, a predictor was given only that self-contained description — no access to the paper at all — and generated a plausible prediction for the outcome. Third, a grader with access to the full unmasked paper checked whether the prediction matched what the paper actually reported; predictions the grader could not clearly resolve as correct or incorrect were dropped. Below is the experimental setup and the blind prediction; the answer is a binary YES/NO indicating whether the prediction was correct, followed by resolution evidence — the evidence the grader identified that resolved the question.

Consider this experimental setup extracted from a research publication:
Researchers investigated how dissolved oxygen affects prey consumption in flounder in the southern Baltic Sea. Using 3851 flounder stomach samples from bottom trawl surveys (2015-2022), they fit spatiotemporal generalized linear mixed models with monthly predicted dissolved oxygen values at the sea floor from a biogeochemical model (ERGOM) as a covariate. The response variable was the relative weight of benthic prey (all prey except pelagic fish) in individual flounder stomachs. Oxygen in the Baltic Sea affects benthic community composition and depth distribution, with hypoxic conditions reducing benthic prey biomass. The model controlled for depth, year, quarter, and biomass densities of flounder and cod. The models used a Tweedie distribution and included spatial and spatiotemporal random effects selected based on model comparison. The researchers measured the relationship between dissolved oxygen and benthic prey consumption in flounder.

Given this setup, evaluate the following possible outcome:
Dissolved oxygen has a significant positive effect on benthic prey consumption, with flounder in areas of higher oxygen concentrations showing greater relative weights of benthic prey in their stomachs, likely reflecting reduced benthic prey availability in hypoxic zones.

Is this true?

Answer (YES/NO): NO